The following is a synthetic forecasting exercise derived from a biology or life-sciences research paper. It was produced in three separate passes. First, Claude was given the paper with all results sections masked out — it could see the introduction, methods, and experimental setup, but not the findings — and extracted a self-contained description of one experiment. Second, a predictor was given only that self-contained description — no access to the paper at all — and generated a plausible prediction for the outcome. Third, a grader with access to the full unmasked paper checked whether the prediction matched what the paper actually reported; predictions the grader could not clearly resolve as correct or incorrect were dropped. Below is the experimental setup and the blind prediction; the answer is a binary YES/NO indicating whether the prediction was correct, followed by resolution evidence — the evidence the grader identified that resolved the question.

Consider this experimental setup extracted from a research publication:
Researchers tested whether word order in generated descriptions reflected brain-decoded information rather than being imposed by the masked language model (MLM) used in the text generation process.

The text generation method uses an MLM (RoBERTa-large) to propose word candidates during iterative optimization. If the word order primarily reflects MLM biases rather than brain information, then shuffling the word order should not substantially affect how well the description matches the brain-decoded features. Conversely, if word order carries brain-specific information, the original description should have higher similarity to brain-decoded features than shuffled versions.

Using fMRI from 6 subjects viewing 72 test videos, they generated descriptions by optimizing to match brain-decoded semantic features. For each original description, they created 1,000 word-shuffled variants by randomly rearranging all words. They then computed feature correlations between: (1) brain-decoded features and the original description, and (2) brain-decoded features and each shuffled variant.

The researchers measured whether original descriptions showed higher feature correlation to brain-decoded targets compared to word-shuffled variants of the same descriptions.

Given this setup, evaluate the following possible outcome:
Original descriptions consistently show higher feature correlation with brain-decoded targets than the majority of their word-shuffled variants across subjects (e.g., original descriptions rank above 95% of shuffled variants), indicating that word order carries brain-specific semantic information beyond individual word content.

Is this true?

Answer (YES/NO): YES